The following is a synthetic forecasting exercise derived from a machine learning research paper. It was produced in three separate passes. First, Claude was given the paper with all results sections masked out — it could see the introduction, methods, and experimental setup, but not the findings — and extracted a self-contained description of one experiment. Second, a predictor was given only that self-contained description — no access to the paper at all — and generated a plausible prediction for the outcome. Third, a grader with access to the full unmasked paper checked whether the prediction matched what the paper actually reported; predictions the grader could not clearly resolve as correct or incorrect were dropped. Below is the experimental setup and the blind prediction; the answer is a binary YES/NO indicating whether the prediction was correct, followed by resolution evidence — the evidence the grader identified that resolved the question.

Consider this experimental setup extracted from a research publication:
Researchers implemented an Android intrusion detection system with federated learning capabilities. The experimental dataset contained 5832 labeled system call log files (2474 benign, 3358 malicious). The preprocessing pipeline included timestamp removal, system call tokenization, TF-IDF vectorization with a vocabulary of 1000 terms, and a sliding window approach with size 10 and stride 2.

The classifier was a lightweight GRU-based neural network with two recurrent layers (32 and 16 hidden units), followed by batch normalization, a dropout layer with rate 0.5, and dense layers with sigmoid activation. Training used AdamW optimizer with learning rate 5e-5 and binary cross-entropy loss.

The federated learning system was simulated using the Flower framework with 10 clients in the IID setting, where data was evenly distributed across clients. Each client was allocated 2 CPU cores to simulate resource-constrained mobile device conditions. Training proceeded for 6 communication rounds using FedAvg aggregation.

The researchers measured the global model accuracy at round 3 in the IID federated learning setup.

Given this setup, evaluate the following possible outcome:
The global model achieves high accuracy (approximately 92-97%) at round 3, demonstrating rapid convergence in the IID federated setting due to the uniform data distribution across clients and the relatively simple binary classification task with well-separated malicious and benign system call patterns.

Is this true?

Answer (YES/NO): NO